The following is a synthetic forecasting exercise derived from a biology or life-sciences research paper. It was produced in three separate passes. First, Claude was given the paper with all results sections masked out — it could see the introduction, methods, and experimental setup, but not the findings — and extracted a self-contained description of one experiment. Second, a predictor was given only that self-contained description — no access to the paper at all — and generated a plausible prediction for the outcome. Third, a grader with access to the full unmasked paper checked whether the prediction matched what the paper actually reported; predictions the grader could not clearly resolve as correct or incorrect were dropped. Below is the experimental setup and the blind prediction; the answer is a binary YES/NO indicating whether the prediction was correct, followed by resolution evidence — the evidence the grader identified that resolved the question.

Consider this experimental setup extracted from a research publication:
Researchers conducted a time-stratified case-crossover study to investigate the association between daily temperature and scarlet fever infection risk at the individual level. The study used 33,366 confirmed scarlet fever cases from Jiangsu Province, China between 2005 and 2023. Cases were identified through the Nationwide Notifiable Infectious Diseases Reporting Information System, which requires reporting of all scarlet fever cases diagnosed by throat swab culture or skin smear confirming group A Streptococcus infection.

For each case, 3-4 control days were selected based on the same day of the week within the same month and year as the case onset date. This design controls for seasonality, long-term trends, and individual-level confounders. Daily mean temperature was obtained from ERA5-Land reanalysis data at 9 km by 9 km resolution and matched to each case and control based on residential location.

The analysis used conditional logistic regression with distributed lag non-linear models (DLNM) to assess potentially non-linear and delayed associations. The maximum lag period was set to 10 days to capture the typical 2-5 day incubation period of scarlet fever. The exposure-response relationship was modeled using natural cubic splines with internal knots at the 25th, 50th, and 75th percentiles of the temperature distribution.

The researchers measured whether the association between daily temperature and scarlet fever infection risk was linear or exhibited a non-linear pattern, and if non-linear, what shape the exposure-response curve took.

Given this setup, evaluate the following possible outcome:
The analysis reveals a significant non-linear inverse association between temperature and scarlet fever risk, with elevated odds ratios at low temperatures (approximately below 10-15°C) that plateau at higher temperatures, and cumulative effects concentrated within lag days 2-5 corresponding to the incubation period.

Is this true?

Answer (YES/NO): NO